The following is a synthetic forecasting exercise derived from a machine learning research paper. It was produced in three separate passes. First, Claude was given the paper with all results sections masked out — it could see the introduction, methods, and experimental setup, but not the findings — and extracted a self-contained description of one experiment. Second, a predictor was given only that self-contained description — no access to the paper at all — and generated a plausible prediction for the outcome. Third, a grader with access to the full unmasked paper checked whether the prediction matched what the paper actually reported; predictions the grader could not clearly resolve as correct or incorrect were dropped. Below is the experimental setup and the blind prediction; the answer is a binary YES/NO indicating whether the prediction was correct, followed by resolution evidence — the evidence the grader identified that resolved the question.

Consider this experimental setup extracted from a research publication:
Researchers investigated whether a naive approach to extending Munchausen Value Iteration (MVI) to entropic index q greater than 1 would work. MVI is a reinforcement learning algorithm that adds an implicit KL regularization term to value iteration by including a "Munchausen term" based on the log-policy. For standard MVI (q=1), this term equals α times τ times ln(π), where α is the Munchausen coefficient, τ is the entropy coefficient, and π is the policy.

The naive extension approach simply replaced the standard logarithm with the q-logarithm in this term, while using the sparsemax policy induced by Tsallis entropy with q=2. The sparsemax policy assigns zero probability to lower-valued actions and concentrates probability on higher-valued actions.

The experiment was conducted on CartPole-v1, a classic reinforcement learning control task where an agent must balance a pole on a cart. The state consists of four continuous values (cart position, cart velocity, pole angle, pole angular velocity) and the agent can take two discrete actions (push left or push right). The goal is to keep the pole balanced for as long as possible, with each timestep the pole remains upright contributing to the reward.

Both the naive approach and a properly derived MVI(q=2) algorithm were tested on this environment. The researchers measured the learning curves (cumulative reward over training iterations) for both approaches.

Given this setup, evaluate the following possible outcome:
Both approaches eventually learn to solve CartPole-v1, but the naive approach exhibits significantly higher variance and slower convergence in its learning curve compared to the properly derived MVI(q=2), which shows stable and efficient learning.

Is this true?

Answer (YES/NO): NO